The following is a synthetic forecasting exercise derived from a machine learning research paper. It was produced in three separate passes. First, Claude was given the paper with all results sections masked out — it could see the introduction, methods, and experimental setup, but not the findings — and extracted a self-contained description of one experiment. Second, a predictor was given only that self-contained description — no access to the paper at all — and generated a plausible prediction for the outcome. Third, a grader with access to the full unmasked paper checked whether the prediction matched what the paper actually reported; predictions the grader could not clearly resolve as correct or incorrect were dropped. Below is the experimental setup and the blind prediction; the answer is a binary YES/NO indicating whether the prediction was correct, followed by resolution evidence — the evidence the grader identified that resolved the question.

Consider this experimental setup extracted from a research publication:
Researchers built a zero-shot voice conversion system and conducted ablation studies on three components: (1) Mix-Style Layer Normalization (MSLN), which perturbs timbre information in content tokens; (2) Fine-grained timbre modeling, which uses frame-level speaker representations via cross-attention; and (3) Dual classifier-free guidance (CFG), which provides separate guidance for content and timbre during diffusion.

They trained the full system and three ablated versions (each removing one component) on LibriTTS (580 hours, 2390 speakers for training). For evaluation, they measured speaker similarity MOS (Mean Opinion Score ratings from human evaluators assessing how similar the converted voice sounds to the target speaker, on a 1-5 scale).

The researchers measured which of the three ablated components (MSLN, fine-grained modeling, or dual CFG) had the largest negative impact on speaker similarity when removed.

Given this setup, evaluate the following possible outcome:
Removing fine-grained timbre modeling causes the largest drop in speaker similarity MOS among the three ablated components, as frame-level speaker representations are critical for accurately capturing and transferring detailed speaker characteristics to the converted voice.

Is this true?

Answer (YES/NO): YES